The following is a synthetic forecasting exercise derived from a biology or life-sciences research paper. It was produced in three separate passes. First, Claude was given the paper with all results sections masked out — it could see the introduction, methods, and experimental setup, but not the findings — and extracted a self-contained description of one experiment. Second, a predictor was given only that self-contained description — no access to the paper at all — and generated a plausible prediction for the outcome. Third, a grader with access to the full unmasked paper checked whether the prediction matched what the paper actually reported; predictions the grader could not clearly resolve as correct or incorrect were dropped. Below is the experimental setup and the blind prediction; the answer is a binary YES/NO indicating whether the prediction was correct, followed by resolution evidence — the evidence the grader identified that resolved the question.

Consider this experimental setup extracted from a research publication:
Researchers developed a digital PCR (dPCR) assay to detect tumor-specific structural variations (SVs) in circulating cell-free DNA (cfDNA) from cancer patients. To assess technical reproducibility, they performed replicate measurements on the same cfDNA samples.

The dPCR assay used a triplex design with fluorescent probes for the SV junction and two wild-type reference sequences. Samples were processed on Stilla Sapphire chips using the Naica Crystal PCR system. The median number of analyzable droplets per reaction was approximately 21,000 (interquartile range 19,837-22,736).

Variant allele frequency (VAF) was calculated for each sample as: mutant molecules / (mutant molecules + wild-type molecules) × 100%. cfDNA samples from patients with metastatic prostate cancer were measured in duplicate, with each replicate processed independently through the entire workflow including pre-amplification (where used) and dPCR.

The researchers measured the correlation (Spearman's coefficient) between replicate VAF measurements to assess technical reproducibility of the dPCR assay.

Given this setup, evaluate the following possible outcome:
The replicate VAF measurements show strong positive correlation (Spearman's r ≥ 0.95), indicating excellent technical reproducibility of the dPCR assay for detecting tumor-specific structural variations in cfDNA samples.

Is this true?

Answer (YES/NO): YES